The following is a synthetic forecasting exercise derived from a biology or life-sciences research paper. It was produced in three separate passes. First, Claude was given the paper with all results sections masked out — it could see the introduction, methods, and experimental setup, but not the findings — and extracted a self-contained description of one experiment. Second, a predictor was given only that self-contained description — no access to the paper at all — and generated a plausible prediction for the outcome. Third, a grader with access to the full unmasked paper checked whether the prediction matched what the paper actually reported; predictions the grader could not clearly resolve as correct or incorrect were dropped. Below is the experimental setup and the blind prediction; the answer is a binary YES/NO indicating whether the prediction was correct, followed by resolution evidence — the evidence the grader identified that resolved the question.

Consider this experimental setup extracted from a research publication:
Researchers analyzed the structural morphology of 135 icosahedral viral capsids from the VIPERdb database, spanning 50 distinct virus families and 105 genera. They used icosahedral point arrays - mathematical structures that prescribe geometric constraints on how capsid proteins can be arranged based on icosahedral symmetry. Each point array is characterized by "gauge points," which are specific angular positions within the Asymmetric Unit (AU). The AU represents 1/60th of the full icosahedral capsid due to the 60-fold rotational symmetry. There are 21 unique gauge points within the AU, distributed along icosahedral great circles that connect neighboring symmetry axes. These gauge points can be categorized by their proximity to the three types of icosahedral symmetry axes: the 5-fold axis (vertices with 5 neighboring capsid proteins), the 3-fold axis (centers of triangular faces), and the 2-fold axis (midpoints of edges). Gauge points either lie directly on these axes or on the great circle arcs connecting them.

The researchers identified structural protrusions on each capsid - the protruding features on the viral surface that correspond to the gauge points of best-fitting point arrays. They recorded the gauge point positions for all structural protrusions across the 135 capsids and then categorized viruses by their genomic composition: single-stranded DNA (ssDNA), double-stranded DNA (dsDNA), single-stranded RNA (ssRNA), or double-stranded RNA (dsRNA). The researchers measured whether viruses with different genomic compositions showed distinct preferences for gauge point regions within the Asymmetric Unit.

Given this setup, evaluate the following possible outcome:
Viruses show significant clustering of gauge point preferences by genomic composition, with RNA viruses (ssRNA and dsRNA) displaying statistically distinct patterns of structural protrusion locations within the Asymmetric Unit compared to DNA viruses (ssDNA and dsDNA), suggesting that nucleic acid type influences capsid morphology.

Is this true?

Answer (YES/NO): YES